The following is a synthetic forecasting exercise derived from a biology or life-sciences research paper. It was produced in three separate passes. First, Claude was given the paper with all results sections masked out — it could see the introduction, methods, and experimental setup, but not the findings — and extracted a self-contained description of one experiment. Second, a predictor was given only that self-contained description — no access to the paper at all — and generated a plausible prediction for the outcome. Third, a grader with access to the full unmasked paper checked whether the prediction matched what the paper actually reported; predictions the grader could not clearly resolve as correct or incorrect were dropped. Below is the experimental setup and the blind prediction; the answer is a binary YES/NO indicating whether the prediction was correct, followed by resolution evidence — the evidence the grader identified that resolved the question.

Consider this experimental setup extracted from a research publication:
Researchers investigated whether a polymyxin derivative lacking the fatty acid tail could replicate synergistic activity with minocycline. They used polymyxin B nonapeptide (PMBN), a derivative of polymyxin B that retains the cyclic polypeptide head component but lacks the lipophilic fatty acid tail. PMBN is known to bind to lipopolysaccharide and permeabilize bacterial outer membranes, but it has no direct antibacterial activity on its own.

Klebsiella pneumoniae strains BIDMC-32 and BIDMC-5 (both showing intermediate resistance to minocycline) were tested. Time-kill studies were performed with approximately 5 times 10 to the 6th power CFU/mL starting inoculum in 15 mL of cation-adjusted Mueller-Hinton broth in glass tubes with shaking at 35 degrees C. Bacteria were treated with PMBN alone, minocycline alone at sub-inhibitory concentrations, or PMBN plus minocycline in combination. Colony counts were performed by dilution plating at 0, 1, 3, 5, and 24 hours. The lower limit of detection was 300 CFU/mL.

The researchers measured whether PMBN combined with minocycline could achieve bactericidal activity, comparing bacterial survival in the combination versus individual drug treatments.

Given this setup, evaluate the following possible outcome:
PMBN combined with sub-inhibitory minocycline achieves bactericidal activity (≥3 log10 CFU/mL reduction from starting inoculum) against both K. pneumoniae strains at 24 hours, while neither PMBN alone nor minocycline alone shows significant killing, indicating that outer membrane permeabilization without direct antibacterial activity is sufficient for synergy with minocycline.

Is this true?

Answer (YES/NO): NO